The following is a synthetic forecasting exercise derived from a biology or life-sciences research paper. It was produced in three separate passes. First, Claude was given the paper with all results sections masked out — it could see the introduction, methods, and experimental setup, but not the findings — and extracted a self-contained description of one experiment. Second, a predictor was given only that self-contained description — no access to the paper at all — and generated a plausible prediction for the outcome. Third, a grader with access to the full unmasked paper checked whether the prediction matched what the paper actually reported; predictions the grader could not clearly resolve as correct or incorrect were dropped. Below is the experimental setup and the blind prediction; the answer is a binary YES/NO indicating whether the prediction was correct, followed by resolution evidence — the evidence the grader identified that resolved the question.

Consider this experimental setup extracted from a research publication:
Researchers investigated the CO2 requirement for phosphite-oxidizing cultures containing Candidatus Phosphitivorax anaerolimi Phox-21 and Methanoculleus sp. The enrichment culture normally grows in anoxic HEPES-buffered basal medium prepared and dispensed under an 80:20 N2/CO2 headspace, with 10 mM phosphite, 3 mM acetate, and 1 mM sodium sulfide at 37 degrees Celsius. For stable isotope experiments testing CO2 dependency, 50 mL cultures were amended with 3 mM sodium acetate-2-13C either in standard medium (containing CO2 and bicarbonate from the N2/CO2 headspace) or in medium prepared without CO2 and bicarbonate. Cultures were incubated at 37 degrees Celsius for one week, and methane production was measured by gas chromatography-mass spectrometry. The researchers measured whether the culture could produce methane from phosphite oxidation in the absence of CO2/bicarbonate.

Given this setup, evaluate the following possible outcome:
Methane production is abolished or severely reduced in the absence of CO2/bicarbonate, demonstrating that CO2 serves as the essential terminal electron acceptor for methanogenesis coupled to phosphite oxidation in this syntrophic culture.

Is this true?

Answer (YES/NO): NO